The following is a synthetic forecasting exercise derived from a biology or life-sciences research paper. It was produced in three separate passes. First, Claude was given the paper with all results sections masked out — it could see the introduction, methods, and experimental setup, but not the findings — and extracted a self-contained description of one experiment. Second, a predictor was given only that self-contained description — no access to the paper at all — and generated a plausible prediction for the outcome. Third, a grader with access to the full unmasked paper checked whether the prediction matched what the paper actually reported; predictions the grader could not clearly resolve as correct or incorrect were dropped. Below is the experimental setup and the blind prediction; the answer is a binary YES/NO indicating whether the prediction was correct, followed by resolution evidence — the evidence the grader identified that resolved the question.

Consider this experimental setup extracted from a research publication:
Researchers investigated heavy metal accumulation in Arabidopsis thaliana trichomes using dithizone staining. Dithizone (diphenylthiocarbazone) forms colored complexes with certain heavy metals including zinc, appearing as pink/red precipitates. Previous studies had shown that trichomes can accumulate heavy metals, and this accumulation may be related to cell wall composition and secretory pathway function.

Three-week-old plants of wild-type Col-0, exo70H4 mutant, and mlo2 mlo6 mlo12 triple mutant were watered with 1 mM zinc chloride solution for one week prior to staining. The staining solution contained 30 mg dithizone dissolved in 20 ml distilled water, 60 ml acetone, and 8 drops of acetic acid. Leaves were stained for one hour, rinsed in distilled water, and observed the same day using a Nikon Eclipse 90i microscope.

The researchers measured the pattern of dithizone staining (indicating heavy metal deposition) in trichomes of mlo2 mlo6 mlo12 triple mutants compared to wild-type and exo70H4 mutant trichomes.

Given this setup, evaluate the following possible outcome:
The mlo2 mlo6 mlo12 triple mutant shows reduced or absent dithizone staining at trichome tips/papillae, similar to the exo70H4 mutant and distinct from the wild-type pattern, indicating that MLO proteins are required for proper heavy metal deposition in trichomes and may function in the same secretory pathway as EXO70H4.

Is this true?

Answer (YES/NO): NO